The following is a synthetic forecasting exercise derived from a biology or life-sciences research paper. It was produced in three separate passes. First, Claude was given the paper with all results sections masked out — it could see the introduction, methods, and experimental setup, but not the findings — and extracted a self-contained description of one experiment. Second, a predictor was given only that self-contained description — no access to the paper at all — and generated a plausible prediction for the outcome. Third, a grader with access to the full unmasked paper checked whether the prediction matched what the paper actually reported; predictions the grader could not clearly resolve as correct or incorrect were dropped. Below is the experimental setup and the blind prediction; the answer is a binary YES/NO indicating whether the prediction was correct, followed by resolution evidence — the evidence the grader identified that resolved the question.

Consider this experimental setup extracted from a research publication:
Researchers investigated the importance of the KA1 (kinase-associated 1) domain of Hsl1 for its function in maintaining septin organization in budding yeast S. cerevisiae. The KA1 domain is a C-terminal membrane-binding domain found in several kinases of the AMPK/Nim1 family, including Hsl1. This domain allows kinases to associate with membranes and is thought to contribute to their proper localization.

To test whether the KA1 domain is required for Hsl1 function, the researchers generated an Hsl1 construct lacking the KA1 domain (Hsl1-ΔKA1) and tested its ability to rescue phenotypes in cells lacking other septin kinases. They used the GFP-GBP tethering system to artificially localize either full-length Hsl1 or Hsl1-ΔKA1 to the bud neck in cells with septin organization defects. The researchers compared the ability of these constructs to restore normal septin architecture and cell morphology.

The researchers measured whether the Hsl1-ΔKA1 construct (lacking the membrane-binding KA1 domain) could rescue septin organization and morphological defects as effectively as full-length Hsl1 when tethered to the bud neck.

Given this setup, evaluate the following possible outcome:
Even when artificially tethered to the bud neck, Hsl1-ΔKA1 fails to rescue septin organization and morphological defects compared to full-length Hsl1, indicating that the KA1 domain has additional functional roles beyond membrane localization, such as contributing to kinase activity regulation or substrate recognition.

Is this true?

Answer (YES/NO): YES